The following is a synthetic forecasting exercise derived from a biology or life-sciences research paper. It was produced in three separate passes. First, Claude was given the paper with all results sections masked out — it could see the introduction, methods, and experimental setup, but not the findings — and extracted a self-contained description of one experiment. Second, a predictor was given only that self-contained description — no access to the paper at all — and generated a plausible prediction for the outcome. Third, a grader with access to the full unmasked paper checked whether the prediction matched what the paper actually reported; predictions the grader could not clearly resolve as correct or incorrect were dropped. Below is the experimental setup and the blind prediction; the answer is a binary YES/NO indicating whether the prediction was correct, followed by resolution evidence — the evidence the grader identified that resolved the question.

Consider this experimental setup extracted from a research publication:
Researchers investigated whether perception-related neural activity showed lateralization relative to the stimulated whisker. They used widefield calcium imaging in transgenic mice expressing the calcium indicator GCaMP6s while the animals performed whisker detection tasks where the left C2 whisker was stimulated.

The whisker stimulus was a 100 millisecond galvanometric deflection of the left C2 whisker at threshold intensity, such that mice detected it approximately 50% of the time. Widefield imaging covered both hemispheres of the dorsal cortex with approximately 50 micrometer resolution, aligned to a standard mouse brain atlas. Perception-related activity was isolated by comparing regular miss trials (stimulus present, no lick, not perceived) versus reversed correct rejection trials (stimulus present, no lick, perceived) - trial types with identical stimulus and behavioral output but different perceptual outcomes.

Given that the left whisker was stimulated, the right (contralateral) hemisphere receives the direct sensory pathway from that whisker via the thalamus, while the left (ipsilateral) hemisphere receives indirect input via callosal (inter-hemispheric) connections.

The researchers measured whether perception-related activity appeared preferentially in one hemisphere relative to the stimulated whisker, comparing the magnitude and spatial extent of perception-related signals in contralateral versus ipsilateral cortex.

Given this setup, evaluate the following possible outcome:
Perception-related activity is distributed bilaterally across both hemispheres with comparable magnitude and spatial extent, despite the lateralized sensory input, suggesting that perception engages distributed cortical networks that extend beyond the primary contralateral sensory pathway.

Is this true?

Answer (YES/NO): NO